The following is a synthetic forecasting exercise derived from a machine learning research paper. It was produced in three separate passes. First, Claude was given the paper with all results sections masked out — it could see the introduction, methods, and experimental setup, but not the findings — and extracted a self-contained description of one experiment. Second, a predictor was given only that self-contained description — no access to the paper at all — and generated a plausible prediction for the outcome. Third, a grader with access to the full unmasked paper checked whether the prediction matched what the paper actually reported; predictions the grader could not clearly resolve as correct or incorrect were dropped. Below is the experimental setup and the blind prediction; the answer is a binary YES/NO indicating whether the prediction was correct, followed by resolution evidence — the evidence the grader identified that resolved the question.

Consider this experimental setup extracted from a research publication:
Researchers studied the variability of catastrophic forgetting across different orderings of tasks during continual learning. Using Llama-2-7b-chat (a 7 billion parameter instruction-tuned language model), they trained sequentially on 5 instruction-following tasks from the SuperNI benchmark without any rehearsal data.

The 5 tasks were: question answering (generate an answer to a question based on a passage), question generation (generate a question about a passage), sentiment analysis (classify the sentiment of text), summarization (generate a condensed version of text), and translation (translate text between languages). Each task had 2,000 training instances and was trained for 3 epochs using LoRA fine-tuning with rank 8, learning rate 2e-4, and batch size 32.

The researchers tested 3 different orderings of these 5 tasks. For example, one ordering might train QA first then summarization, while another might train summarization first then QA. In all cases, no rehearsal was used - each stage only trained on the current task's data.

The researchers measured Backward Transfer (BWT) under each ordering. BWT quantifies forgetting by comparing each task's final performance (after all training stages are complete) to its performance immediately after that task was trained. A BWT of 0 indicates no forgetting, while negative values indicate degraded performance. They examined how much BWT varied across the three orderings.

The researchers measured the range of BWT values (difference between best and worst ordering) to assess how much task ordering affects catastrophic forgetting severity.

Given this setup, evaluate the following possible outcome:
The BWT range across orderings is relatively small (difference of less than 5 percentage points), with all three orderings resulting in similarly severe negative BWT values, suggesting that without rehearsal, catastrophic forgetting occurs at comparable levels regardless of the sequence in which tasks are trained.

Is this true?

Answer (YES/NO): NO